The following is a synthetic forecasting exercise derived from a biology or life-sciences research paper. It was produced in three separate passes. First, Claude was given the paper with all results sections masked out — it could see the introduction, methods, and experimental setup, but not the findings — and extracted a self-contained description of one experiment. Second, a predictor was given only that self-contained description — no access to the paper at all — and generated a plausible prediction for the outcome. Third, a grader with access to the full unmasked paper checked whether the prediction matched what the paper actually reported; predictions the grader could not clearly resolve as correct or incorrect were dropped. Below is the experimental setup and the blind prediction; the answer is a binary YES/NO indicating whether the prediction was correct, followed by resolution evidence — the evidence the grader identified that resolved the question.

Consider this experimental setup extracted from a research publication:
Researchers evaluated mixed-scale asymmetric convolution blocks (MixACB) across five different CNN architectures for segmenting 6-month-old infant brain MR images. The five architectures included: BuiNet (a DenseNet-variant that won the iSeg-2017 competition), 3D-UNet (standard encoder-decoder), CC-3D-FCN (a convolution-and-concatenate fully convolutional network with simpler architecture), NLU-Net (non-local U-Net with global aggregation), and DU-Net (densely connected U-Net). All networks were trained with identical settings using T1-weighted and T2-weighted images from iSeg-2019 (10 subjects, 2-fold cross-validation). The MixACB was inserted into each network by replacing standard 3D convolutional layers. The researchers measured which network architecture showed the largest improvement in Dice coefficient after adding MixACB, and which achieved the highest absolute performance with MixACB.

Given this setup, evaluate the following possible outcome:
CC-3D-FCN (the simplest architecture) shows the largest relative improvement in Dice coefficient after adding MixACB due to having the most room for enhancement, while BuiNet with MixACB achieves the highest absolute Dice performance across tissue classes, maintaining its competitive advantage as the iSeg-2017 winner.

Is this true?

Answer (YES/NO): NO